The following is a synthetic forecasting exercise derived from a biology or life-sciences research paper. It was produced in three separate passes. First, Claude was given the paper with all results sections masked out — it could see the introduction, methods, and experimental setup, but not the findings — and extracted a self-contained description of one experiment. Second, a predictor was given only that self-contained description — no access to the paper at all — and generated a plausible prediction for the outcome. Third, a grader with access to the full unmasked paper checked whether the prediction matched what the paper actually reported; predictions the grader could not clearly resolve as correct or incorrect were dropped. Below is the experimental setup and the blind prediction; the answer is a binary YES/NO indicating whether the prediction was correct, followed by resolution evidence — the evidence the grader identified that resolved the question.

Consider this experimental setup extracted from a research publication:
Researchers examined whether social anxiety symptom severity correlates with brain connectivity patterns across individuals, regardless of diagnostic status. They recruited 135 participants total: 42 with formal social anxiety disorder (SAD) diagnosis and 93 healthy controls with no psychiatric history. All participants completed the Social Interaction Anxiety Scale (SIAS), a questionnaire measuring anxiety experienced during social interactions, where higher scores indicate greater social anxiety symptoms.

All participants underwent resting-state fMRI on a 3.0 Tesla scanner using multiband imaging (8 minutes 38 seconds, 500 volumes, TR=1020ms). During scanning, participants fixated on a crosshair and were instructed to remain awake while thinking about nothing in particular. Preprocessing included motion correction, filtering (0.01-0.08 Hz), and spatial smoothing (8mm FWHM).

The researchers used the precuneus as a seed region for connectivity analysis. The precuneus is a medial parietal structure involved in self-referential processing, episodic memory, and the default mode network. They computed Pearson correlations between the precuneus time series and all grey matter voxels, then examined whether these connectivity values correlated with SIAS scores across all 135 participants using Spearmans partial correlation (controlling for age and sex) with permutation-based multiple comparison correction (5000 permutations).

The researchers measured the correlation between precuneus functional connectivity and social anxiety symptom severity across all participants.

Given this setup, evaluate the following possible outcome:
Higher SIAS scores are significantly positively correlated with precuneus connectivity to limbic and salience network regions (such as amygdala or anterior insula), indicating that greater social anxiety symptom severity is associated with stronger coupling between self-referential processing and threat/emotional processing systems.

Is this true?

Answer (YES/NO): NO